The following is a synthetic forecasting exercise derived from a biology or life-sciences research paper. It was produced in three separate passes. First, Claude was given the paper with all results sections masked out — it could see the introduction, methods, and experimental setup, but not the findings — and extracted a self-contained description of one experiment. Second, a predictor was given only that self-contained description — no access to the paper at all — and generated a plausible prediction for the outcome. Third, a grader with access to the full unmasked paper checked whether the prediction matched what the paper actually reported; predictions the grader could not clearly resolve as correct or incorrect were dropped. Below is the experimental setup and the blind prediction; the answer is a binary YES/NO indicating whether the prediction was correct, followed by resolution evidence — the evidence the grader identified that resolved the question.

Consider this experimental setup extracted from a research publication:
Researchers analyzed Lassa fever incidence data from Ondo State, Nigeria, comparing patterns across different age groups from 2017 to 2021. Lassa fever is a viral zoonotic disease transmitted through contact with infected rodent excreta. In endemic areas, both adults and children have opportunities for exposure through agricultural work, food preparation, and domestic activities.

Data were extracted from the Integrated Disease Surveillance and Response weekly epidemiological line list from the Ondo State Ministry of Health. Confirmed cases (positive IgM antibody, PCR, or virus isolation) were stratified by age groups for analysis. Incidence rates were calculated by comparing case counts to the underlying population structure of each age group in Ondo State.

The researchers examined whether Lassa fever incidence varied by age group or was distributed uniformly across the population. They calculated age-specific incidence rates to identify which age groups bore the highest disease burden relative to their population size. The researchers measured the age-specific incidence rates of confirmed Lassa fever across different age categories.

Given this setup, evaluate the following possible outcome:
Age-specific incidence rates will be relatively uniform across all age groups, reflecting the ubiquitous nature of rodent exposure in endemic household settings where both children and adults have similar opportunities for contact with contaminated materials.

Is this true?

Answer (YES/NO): NO